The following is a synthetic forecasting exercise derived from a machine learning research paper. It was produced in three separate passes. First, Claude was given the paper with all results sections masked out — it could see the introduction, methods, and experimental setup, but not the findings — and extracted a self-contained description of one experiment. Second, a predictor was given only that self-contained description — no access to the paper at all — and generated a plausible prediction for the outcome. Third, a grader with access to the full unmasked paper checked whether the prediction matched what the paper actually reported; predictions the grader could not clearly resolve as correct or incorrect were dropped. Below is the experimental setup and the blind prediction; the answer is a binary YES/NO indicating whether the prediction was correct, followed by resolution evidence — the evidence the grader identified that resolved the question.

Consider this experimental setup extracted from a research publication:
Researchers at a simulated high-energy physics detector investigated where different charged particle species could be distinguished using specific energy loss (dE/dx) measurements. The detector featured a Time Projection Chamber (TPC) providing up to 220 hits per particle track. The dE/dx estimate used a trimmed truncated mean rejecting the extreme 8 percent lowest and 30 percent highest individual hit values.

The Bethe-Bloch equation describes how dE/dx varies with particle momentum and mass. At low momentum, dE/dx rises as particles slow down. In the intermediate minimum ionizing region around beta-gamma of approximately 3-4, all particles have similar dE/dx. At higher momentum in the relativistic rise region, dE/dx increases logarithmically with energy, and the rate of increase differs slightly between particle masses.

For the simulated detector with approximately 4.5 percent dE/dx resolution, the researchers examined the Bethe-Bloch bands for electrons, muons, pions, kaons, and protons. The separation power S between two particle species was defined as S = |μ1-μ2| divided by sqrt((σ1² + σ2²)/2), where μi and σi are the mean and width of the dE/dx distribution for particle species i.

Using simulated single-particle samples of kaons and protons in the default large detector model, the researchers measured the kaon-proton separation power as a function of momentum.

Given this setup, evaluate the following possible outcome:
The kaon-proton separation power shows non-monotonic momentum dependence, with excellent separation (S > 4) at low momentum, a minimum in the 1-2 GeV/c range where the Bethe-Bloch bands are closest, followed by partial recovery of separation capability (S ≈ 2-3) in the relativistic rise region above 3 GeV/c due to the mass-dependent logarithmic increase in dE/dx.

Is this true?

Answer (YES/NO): NO